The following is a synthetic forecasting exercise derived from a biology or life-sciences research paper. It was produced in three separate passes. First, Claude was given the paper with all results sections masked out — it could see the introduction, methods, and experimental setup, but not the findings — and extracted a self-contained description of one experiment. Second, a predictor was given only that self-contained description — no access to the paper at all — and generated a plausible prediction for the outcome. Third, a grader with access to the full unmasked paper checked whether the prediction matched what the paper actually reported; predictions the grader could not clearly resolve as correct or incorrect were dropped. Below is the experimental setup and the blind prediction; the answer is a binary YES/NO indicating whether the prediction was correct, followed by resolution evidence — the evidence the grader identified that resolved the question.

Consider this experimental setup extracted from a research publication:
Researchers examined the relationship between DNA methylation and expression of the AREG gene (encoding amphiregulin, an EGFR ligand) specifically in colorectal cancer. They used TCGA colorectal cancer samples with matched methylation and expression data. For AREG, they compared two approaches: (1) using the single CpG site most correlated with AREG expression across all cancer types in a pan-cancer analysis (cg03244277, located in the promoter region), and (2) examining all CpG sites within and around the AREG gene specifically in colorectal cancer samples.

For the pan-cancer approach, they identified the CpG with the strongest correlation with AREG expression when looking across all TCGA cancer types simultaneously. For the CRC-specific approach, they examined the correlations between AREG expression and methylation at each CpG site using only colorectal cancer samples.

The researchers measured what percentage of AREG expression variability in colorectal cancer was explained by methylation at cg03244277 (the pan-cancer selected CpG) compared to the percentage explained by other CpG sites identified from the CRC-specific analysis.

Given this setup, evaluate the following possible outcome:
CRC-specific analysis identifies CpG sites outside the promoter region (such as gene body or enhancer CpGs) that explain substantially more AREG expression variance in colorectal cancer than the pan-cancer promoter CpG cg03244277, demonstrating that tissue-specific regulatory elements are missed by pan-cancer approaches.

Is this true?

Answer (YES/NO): YES